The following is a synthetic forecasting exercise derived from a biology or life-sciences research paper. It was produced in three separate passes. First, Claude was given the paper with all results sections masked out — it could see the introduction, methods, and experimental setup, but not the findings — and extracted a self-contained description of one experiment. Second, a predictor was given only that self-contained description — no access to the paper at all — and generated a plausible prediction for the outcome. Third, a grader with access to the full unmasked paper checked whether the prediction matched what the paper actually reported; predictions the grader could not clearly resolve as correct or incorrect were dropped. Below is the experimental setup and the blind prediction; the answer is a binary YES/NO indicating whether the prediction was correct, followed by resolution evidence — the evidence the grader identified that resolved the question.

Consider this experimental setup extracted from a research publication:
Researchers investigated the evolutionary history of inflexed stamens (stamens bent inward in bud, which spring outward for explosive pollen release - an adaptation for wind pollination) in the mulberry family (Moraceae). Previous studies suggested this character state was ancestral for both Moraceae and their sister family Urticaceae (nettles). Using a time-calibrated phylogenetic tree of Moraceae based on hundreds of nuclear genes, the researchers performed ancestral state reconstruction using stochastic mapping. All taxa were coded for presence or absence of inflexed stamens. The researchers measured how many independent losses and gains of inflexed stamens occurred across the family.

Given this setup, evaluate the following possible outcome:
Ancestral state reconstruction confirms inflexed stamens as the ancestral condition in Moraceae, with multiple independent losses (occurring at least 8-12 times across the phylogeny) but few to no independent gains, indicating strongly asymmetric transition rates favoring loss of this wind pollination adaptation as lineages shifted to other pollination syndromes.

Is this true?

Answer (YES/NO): YES